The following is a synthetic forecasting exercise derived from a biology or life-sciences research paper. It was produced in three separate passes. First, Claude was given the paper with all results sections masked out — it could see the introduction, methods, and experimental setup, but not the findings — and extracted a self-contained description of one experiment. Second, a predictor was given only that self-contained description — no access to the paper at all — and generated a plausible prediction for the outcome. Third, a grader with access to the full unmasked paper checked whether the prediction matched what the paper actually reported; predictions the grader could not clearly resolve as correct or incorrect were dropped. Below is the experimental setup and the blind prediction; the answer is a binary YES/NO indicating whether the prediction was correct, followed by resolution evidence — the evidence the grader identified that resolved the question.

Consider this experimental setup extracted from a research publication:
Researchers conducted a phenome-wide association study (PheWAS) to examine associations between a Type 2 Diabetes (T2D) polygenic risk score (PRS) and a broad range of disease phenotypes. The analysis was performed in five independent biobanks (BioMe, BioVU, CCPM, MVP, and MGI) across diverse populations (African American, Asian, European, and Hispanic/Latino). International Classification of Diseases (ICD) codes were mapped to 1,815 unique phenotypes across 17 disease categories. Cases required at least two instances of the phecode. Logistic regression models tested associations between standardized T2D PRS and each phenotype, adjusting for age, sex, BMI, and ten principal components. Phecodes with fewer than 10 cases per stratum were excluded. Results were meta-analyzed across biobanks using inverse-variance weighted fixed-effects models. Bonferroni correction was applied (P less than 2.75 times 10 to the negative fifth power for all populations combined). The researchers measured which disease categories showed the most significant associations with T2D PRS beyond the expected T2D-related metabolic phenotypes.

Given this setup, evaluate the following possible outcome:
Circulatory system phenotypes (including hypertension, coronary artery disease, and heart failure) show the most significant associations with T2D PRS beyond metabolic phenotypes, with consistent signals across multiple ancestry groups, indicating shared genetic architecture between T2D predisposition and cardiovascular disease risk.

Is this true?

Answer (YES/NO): YES